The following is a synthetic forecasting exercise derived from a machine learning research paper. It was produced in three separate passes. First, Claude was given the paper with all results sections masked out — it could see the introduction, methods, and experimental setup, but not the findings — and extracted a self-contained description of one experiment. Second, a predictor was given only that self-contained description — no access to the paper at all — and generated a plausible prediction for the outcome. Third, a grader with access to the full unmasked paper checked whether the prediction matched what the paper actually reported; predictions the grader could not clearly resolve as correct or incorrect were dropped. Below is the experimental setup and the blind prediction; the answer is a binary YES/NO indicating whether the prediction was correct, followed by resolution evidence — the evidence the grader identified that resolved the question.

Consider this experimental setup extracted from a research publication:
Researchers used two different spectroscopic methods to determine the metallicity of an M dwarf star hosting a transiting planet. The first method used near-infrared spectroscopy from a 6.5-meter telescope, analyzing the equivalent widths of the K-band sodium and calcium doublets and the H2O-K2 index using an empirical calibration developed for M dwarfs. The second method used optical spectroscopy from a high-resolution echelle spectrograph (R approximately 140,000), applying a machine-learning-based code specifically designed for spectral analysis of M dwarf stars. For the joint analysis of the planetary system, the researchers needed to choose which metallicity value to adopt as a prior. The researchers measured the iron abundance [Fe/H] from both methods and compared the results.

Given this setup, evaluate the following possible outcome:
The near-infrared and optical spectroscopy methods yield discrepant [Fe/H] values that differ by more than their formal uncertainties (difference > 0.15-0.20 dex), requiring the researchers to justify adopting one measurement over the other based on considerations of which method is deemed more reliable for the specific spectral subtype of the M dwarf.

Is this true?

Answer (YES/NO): NO